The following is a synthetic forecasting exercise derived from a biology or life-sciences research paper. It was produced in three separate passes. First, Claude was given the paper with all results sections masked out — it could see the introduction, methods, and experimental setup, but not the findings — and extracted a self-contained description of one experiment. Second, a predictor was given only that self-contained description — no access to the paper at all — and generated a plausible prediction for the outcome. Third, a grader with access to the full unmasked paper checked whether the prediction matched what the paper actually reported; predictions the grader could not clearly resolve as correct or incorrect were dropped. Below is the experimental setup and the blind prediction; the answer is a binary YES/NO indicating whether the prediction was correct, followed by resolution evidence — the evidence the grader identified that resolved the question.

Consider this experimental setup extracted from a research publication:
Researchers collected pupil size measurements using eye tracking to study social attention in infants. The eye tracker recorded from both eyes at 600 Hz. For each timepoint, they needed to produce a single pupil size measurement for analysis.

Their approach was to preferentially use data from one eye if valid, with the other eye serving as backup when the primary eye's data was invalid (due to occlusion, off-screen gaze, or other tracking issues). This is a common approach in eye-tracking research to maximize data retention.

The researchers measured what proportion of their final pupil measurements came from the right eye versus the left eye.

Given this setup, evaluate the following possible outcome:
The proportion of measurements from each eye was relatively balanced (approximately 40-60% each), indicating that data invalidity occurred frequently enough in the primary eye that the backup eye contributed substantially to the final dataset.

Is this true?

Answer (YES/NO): NO